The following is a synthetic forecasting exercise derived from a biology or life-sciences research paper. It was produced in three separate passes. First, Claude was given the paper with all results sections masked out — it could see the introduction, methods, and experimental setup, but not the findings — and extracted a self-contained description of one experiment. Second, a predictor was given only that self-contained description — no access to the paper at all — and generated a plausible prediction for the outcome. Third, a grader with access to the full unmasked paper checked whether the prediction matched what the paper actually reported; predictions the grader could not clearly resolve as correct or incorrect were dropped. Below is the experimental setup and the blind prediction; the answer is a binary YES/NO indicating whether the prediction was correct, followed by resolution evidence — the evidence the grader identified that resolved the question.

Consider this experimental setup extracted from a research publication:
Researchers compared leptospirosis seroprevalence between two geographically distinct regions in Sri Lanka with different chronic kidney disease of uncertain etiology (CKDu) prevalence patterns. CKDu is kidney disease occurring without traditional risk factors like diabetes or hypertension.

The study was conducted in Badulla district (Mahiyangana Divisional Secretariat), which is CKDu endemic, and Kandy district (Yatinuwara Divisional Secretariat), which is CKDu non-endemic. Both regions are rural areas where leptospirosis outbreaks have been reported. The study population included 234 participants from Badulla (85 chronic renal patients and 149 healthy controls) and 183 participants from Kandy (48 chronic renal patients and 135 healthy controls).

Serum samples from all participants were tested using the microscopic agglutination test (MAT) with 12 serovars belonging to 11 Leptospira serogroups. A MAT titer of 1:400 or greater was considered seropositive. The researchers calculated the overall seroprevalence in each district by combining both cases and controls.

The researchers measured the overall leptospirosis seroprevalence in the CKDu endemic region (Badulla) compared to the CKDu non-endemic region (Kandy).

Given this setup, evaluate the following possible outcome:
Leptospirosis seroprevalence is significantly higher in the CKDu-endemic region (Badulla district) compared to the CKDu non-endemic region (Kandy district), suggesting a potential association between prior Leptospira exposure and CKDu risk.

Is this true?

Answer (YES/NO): NO